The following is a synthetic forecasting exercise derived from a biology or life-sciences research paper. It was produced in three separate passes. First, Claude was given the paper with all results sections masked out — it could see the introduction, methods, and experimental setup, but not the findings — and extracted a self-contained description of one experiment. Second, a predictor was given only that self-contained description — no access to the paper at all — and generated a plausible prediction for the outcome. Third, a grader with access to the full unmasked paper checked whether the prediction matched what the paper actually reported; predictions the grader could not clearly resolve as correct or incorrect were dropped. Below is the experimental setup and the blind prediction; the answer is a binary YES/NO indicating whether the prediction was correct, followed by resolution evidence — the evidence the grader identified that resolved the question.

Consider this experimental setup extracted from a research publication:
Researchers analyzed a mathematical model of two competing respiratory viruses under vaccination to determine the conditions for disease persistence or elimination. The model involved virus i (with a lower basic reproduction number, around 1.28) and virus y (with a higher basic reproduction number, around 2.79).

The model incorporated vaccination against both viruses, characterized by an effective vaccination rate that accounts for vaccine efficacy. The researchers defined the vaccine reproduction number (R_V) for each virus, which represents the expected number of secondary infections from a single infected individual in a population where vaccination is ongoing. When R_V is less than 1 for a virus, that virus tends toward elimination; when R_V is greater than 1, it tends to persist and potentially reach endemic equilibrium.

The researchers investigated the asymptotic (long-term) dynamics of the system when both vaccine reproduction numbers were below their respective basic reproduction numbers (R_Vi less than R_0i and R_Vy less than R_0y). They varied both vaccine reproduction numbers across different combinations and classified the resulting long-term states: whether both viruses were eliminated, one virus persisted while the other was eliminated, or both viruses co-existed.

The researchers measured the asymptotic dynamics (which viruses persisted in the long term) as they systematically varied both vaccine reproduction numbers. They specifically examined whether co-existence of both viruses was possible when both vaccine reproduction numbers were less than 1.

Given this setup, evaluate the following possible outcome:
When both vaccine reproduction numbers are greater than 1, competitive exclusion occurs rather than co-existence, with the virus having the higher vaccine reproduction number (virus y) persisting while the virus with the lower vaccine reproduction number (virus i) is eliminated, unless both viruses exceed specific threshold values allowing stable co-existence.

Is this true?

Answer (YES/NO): NO